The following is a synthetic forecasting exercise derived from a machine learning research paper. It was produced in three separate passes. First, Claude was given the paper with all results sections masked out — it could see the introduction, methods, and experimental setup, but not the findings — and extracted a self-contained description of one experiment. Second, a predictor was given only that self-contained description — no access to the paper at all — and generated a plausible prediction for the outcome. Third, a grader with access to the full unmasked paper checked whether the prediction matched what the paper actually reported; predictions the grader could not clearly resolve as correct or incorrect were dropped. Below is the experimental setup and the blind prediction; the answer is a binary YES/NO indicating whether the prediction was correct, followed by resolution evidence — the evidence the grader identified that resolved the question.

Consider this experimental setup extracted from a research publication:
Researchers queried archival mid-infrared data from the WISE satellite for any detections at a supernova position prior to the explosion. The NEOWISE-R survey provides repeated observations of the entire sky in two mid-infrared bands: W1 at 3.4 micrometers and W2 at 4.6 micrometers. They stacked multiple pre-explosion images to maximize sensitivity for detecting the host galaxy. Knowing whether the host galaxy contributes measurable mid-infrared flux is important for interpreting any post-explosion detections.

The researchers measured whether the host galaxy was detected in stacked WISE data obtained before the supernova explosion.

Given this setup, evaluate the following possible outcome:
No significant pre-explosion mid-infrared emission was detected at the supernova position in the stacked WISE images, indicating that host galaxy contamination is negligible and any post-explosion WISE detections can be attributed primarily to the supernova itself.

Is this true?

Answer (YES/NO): YES